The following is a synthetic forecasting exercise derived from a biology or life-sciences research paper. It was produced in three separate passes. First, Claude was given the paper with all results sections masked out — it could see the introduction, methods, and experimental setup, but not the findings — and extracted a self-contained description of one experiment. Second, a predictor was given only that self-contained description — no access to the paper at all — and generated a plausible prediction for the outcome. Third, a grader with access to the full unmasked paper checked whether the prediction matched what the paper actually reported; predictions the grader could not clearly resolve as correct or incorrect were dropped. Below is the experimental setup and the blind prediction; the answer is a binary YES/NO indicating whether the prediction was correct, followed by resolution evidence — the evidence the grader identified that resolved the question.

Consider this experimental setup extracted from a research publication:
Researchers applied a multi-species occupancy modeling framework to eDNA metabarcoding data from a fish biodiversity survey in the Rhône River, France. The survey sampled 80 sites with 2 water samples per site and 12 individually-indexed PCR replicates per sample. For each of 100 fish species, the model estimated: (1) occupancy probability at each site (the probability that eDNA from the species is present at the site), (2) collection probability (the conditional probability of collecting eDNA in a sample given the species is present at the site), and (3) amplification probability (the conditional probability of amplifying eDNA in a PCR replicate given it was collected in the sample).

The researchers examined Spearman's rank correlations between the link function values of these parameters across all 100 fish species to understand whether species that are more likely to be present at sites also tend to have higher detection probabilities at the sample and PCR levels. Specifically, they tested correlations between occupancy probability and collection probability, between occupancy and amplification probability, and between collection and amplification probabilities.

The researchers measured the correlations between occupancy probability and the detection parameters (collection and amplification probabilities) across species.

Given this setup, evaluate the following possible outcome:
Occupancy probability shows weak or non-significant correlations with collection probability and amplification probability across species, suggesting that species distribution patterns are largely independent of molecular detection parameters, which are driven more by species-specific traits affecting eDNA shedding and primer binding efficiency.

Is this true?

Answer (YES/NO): NO